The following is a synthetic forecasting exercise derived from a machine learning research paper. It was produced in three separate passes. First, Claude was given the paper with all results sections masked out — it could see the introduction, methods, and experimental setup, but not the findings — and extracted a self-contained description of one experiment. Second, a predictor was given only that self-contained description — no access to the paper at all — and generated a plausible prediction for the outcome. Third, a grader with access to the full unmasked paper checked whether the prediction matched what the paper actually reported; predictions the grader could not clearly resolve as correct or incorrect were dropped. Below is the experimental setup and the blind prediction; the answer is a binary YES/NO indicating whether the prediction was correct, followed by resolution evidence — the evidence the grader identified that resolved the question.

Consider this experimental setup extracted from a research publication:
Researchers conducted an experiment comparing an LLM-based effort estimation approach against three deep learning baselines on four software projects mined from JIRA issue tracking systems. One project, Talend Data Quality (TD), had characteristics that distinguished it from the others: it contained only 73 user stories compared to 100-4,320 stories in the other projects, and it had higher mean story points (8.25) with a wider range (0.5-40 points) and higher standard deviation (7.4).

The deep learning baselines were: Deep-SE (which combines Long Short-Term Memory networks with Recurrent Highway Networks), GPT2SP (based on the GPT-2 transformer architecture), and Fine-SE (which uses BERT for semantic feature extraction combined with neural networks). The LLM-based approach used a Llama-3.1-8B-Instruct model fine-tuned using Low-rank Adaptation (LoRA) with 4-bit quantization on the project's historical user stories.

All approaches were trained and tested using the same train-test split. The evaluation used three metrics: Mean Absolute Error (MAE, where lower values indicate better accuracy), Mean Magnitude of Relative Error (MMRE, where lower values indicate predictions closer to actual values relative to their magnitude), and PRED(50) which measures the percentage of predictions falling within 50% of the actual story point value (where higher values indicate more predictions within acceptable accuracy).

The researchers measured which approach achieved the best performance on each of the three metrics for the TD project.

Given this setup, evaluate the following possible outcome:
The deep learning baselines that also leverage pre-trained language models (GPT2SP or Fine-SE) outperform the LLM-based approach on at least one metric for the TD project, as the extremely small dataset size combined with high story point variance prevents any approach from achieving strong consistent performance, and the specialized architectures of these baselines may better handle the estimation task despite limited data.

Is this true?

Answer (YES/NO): YES